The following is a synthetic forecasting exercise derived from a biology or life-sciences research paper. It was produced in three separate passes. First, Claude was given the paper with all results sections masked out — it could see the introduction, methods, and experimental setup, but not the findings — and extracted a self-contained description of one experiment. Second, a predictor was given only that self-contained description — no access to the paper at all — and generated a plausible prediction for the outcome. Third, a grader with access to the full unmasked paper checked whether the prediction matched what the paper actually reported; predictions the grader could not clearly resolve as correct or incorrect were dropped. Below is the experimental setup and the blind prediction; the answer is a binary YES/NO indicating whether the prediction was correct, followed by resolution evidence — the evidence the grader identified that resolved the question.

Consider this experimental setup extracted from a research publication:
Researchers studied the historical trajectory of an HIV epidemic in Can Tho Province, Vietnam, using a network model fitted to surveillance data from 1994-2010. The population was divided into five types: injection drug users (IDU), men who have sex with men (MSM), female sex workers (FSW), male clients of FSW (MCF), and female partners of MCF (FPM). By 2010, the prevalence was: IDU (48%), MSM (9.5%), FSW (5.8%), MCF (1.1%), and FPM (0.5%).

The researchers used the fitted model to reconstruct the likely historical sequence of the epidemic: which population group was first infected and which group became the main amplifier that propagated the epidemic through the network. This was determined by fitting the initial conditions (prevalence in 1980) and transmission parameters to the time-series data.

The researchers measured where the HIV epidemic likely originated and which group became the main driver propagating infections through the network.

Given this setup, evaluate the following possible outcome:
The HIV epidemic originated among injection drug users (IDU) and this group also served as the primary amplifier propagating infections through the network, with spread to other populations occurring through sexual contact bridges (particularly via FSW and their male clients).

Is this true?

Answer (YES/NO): NO